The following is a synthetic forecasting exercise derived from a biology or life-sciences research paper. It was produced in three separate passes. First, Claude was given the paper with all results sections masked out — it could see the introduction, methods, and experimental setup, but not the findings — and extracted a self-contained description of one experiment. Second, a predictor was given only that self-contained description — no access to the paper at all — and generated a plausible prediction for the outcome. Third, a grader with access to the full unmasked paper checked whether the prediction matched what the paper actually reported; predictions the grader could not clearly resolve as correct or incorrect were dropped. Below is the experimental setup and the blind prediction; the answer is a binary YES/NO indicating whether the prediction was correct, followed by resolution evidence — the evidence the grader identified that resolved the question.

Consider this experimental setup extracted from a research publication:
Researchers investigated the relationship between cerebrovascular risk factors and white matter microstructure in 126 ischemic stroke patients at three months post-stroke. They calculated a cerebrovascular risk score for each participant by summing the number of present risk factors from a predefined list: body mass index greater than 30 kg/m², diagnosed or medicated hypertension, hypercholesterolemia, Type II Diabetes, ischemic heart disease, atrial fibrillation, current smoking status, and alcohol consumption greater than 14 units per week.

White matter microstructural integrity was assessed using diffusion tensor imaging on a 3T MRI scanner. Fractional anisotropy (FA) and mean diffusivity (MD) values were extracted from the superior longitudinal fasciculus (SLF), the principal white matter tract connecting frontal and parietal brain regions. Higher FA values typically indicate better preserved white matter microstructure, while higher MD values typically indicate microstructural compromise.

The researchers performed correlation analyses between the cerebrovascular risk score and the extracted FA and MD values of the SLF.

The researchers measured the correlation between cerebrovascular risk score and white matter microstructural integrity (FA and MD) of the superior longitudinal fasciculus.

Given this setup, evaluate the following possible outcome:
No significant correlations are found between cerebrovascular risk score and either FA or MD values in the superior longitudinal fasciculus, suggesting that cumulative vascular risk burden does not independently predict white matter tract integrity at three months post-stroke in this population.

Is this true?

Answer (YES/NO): NO